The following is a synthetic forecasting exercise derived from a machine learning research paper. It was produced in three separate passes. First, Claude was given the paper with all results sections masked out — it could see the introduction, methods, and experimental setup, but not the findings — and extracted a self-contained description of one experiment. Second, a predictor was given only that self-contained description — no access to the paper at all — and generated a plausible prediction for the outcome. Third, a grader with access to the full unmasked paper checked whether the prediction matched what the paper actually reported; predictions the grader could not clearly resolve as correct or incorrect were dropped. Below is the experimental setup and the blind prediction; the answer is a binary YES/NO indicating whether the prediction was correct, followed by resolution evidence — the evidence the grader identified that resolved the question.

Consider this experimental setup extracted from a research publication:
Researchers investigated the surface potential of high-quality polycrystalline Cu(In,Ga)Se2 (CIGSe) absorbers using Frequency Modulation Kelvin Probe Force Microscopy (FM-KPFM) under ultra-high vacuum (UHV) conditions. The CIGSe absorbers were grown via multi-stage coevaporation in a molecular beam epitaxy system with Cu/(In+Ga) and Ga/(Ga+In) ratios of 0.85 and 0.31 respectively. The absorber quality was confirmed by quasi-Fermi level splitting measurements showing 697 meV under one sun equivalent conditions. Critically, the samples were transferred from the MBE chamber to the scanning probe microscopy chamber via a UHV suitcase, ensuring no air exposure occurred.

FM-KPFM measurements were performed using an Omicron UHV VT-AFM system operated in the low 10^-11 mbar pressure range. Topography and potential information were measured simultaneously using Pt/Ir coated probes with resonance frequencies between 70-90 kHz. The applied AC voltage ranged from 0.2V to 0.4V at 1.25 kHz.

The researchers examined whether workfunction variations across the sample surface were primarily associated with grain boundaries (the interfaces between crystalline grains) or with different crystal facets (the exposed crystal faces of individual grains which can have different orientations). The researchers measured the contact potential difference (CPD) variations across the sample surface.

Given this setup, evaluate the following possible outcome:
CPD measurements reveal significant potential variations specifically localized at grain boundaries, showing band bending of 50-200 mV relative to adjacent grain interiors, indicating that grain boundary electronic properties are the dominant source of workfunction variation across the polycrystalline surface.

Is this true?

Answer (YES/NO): NO